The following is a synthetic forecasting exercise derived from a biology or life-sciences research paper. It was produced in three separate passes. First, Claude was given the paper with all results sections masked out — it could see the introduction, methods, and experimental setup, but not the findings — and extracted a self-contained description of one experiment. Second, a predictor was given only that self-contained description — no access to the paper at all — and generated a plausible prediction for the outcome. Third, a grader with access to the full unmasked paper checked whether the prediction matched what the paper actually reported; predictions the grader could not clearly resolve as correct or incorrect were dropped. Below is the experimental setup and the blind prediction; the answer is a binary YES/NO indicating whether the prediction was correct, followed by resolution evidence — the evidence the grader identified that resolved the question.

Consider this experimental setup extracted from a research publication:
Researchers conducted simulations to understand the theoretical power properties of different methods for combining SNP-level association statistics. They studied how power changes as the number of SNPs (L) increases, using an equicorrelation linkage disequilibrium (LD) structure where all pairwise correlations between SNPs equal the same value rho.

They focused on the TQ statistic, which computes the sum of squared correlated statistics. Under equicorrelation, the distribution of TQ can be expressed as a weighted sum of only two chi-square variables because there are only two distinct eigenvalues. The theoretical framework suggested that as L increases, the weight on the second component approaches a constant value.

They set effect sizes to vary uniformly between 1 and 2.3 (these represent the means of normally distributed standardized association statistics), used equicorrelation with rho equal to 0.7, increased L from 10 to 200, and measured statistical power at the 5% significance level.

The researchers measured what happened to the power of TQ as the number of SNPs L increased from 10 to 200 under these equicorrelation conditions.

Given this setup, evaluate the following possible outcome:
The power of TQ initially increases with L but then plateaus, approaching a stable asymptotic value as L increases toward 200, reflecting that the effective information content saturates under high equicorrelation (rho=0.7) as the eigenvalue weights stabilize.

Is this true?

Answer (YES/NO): NO